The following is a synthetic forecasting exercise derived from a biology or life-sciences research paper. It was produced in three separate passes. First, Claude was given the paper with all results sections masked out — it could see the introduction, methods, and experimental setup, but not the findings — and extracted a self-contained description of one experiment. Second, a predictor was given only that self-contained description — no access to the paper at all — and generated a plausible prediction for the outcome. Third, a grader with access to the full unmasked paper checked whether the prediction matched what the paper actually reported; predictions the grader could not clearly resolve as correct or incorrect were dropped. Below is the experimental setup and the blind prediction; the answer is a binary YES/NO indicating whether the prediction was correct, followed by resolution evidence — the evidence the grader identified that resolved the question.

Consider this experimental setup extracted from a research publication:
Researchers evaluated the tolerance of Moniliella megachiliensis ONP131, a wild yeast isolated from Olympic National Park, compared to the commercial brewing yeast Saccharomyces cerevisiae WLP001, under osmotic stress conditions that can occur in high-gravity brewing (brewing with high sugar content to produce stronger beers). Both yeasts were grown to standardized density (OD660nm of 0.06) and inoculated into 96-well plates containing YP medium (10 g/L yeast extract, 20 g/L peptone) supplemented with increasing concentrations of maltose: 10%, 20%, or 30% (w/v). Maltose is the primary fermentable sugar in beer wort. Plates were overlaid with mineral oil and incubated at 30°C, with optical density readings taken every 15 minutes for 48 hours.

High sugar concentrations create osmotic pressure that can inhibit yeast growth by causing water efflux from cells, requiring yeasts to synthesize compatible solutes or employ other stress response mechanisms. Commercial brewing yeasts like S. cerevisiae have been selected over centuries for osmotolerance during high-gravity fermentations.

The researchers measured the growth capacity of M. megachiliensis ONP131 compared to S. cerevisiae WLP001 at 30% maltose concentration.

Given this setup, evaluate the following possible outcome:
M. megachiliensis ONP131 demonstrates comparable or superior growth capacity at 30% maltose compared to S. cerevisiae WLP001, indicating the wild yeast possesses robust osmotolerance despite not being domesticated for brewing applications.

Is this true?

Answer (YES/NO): NO